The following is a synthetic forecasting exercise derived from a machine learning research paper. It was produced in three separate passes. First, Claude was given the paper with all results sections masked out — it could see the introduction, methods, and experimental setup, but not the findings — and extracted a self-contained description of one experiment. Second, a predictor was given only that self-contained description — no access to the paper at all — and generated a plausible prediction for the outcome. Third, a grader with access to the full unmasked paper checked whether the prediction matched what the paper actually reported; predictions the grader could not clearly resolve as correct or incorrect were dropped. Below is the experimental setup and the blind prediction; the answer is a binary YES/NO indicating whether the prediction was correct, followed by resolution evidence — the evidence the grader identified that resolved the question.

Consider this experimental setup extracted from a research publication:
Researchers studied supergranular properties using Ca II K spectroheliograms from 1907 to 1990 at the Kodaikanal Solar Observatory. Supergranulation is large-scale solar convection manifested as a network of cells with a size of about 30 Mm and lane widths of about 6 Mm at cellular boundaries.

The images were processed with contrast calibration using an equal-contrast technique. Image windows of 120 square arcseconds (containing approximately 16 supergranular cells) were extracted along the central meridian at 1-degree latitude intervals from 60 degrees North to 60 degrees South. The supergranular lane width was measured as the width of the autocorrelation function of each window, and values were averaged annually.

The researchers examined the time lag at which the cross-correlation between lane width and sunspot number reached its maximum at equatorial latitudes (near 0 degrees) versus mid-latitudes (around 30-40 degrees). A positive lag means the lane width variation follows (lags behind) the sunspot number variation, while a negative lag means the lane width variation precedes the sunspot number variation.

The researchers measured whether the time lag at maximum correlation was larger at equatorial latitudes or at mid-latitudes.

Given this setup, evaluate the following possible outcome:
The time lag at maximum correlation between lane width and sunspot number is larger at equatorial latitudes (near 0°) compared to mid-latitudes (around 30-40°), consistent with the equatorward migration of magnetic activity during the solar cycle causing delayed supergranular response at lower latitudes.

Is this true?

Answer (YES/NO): YES